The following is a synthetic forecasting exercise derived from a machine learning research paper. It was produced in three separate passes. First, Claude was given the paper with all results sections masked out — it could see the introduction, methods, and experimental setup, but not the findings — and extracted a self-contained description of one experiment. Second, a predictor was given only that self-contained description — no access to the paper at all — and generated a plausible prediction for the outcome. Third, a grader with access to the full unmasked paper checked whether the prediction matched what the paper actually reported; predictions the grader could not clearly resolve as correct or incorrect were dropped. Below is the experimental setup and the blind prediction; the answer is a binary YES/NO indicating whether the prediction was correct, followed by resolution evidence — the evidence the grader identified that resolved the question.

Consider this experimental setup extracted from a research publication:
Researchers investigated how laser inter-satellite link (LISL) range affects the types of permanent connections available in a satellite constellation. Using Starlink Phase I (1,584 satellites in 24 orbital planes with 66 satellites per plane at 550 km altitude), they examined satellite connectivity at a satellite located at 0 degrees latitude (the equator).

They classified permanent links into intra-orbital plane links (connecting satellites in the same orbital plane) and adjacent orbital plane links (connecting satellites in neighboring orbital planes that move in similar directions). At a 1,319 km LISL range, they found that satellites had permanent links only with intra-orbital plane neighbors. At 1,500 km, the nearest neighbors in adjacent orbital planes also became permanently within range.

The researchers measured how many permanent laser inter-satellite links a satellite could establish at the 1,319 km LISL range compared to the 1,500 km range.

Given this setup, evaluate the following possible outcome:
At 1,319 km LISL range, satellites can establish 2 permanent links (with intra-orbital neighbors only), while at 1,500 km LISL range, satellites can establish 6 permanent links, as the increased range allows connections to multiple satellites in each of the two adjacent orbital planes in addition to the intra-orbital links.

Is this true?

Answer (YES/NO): NO